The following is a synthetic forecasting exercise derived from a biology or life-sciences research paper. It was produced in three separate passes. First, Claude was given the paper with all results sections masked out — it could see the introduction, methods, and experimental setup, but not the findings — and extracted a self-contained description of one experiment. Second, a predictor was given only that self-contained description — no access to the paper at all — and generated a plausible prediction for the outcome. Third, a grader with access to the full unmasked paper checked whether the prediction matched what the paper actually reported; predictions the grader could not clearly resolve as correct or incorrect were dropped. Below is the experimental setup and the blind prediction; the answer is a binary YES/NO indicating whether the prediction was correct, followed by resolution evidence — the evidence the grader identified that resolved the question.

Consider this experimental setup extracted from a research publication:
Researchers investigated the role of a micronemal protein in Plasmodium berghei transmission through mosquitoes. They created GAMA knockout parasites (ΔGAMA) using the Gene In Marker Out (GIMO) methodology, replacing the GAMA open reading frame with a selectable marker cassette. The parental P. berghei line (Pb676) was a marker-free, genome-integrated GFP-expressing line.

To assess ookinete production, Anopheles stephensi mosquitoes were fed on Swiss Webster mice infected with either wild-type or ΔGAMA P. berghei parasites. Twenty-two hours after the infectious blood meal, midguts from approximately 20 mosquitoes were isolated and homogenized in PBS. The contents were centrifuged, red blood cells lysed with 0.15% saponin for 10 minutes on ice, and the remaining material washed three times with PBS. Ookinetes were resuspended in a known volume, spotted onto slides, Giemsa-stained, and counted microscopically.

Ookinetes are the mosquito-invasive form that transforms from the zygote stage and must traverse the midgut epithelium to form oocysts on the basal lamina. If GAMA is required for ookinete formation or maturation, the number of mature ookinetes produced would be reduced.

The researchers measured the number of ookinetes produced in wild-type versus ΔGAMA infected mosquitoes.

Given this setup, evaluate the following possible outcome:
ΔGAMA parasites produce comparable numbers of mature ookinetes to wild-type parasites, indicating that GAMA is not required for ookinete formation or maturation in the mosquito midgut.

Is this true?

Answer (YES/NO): YES